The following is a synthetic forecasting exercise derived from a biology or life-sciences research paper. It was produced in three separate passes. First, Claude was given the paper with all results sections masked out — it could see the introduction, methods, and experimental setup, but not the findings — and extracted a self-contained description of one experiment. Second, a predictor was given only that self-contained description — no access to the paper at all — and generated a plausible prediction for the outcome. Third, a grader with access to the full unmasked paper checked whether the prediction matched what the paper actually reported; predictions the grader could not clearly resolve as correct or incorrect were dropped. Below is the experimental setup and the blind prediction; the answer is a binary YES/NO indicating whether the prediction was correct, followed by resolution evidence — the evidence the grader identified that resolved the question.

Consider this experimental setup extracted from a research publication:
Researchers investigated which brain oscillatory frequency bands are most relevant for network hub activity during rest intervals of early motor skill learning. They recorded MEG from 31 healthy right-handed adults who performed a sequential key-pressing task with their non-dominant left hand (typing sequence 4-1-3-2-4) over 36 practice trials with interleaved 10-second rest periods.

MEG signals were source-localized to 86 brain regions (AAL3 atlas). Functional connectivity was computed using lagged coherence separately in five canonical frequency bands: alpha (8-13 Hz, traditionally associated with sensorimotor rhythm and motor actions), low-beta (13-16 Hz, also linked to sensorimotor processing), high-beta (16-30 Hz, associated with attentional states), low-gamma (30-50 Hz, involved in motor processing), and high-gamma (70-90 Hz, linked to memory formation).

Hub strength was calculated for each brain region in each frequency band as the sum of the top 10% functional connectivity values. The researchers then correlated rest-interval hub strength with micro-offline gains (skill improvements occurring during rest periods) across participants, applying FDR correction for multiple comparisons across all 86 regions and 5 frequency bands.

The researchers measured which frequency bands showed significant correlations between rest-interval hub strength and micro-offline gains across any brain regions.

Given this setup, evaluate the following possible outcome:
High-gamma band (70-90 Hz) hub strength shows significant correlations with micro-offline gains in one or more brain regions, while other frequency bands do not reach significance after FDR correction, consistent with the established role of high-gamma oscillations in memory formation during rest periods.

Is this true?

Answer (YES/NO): NO